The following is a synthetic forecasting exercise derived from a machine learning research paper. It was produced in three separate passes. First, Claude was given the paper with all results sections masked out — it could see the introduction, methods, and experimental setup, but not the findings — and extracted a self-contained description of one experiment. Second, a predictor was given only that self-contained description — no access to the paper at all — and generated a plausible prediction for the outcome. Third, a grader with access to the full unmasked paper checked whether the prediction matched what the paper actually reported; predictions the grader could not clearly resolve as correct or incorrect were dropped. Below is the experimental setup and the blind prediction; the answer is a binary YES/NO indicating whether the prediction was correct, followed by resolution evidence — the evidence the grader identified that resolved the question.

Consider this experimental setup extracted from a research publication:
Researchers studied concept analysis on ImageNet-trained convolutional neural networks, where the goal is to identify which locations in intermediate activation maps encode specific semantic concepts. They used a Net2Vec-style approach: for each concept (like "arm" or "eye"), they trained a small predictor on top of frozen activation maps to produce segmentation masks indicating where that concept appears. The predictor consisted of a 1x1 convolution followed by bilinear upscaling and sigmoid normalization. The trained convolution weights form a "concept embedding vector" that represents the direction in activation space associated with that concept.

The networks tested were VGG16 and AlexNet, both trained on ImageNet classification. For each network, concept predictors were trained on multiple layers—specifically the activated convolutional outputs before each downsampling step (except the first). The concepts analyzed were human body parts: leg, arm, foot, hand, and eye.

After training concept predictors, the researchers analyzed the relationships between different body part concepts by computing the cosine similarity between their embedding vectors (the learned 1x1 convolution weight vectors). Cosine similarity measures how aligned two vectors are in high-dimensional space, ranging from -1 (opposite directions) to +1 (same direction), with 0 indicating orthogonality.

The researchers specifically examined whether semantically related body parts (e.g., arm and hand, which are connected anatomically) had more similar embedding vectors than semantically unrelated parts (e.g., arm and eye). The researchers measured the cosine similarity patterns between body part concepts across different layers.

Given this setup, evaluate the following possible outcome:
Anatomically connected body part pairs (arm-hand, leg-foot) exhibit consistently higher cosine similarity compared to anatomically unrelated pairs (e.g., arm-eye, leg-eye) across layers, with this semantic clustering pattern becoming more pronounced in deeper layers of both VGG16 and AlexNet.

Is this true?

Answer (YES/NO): NO